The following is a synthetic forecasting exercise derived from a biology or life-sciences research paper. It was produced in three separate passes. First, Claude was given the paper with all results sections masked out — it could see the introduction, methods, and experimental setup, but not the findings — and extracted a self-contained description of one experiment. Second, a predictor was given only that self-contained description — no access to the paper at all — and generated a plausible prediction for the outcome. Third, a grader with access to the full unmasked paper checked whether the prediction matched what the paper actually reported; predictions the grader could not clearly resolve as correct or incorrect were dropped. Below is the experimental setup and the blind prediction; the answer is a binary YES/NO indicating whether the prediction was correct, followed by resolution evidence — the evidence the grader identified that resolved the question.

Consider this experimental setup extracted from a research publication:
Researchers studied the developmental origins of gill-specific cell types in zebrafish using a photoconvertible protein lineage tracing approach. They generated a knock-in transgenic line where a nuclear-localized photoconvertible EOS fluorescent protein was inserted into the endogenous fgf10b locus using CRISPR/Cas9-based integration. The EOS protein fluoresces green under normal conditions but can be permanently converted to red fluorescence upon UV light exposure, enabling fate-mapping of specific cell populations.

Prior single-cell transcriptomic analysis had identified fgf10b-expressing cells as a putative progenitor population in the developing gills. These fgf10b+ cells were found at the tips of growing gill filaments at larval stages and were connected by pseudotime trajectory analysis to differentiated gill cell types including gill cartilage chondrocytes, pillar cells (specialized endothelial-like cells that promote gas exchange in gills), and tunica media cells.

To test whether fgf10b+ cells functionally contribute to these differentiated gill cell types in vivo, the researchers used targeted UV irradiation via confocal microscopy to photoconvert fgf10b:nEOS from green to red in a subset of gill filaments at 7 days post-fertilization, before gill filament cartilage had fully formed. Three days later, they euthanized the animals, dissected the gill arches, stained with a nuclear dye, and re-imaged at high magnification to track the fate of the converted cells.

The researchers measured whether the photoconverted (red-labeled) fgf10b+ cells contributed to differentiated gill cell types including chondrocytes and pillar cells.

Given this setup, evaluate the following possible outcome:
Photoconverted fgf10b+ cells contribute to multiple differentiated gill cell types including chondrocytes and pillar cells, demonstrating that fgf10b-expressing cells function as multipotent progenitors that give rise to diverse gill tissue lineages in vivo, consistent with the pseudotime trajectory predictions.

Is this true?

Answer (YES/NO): YES